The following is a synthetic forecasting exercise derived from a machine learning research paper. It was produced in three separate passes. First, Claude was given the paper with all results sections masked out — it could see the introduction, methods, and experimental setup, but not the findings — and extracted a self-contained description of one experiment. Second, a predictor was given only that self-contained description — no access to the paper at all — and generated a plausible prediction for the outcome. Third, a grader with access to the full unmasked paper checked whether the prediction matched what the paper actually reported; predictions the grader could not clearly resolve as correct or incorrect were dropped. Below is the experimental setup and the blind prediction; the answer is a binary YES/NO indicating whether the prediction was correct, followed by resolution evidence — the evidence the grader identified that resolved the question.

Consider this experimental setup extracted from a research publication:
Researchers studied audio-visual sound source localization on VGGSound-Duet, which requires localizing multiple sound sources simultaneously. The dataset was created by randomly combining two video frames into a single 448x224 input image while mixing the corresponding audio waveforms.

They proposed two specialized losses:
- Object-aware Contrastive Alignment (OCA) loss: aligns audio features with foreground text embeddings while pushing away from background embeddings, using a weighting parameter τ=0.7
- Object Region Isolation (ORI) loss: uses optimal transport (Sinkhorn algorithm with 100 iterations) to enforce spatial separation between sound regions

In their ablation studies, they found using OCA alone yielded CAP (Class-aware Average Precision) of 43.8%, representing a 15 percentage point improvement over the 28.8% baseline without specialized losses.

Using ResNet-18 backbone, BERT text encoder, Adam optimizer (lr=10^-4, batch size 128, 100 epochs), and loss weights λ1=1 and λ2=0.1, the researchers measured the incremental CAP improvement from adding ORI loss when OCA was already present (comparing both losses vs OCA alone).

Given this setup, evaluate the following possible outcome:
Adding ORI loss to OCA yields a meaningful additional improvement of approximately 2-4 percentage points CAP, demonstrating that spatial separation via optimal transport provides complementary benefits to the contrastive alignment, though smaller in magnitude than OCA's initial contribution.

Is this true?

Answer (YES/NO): YES